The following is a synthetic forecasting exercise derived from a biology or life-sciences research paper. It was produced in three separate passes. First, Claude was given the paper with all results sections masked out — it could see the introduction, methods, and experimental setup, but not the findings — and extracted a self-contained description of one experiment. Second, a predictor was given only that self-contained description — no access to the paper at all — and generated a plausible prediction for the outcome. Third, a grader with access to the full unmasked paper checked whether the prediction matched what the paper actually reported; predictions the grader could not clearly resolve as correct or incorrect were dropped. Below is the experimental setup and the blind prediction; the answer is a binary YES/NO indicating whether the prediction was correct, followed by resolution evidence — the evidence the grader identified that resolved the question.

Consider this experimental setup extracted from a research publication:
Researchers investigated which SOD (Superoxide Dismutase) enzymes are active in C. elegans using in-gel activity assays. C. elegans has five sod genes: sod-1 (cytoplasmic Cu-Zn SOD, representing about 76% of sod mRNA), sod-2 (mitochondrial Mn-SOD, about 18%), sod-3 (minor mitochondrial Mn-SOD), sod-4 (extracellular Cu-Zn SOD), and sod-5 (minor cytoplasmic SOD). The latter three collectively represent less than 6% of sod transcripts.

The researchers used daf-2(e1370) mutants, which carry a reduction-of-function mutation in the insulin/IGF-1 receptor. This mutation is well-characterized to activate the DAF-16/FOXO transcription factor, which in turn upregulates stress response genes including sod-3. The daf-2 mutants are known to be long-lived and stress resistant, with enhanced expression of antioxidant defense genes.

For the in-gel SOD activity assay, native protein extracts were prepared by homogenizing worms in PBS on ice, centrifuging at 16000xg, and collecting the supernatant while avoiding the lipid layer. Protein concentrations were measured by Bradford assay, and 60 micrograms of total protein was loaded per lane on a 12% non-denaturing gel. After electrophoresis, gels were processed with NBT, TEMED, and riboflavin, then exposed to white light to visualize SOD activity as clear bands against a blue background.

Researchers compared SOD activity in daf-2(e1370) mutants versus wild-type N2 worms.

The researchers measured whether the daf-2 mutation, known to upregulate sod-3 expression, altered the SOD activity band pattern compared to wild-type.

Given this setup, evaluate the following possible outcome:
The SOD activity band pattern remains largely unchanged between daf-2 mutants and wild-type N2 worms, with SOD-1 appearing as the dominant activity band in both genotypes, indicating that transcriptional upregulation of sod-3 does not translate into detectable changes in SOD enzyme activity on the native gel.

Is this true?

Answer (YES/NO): NO